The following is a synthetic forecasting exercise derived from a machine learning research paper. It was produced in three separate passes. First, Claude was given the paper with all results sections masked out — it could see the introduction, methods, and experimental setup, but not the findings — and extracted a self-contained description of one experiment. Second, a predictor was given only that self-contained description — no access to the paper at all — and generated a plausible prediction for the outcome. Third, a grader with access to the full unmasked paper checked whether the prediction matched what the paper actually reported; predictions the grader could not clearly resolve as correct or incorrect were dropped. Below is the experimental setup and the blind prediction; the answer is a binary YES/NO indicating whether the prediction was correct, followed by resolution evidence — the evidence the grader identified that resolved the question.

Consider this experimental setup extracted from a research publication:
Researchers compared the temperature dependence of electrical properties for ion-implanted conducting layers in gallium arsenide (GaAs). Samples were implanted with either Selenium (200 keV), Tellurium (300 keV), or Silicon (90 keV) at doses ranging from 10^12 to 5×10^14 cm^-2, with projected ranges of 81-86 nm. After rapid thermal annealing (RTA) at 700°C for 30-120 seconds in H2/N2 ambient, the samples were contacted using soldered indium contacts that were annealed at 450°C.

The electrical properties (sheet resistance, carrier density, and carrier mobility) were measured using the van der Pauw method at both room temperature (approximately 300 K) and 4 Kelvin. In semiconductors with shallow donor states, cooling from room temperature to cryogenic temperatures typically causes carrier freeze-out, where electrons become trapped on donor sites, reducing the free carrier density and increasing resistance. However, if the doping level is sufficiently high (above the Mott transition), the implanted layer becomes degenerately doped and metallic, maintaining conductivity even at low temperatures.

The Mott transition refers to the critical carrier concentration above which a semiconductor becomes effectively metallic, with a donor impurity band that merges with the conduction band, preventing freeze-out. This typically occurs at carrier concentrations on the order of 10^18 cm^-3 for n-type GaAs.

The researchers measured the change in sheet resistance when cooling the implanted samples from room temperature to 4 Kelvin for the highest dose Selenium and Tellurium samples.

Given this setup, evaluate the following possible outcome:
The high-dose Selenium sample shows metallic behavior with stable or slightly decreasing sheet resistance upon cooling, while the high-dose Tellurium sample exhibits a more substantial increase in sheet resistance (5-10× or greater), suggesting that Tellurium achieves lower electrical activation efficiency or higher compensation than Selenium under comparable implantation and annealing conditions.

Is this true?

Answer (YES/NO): NO